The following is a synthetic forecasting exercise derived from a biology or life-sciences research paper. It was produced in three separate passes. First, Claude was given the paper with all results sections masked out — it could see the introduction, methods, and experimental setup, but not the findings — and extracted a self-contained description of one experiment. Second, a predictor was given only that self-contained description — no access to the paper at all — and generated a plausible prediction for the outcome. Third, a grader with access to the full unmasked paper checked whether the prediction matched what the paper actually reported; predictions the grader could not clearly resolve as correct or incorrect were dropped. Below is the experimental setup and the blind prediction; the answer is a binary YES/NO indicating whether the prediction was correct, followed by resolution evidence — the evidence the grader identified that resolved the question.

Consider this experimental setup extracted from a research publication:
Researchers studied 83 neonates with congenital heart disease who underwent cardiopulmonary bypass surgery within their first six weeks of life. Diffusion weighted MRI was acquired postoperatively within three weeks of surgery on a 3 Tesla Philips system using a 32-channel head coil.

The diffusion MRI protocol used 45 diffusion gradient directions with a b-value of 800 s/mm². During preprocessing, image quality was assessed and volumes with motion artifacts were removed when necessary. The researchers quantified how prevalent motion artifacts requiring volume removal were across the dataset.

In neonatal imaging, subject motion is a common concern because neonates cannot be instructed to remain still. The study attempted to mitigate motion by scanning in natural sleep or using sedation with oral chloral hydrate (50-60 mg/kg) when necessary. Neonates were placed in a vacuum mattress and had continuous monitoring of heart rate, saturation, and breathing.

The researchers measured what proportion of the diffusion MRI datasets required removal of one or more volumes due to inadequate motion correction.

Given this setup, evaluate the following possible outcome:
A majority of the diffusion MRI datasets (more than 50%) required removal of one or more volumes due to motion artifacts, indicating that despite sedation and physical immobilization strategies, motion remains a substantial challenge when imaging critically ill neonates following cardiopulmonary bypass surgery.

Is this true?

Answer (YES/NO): YES